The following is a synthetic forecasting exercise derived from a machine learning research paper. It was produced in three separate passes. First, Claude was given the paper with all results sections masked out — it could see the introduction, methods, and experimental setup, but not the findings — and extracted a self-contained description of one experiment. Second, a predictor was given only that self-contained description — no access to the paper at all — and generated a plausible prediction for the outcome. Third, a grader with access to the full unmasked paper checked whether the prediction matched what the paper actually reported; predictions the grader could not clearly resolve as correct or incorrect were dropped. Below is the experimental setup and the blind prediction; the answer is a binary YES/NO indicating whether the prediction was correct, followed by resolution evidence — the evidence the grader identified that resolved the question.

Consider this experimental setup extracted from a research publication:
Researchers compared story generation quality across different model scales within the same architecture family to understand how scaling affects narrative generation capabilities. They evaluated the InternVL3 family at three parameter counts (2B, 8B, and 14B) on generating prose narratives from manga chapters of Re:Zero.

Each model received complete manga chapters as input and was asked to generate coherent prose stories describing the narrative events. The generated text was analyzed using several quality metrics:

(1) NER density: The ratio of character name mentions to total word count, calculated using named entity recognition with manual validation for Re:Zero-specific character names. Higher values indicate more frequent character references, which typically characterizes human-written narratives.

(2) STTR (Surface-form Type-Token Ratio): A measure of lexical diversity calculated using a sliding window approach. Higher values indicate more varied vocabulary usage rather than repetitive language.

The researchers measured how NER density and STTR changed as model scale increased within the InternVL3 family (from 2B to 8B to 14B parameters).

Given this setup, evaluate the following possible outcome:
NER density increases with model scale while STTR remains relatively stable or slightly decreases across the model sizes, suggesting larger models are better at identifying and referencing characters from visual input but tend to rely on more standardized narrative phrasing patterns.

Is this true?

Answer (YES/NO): NO